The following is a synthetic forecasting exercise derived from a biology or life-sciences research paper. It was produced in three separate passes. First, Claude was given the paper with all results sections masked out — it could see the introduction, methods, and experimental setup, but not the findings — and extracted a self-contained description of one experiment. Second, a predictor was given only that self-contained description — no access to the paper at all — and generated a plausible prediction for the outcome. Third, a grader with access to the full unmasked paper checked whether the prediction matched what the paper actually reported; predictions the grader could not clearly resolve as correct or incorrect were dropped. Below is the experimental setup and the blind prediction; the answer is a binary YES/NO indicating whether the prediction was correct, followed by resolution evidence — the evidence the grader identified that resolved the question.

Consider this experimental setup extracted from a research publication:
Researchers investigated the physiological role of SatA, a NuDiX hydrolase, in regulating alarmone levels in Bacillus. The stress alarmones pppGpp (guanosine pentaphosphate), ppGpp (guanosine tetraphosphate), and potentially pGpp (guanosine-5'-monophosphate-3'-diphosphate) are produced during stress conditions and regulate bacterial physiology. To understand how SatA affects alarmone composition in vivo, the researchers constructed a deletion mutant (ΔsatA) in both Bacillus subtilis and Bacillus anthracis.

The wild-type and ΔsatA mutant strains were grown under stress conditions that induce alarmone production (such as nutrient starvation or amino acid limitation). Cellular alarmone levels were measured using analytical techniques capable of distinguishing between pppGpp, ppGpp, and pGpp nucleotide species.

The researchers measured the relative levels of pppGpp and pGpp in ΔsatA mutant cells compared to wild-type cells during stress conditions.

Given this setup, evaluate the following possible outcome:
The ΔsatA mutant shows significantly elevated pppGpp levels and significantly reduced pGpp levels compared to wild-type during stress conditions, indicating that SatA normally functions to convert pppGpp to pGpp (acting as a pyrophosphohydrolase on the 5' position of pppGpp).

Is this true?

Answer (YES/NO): YES